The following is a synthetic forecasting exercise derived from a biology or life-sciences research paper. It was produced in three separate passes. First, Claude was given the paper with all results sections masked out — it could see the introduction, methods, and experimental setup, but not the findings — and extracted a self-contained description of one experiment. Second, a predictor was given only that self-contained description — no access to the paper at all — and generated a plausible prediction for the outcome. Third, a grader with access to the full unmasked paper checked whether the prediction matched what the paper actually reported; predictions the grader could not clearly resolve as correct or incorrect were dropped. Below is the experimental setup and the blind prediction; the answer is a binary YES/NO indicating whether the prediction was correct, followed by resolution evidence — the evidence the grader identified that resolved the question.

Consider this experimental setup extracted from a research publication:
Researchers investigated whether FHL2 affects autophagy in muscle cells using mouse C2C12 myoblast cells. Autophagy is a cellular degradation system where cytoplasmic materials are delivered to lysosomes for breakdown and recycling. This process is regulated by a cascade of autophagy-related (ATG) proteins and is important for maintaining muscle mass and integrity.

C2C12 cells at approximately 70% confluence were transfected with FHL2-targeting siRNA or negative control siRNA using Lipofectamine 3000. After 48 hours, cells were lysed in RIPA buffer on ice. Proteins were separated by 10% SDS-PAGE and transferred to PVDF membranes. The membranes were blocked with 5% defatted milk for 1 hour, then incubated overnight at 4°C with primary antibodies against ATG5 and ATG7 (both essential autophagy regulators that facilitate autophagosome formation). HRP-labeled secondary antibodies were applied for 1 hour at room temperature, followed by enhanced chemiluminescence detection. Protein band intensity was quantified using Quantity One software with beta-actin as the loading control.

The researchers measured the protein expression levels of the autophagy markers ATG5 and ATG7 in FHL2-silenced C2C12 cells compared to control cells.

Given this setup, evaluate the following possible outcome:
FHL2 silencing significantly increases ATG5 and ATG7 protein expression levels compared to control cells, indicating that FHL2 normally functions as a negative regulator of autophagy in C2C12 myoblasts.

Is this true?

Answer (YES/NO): NO